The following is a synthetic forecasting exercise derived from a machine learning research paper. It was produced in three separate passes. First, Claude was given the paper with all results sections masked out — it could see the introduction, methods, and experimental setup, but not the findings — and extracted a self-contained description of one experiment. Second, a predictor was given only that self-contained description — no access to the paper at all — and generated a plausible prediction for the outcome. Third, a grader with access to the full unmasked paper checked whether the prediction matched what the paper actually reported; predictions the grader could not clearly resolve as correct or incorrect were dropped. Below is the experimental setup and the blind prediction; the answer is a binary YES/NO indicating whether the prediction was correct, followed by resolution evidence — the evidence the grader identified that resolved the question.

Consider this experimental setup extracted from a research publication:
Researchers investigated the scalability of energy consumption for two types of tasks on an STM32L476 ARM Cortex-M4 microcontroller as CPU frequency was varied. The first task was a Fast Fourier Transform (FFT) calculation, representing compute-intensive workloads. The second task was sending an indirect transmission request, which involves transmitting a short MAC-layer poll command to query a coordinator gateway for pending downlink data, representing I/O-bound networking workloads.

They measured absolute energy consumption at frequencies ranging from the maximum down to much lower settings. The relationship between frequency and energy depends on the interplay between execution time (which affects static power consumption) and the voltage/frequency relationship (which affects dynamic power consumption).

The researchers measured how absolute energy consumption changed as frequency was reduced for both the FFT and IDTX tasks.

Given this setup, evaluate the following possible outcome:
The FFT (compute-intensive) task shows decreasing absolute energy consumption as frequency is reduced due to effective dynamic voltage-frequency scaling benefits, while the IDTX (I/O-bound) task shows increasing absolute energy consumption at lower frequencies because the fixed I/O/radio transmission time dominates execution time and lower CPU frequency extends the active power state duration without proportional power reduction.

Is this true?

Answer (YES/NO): NO